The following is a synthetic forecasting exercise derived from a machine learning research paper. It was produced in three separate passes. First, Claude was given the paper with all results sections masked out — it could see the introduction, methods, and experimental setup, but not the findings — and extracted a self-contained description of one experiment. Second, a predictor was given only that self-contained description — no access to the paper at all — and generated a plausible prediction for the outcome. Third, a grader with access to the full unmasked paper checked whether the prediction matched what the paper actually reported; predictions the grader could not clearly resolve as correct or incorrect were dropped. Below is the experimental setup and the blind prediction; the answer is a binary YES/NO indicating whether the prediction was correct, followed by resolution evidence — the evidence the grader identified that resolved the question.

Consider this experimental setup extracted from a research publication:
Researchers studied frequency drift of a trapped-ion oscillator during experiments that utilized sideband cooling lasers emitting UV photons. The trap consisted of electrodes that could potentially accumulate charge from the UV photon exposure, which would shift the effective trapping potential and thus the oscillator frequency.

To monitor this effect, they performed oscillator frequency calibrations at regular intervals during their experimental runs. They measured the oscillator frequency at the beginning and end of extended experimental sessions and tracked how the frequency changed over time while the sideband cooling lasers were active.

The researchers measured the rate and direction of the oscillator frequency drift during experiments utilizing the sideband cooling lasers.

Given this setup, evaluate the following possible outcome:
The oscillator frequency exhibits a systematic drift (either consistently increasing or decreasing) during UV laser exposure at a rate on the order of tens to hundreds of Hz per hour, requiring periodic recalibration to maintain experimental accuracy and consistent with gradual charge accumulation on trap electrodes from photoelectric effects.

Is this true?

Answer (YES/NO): YES